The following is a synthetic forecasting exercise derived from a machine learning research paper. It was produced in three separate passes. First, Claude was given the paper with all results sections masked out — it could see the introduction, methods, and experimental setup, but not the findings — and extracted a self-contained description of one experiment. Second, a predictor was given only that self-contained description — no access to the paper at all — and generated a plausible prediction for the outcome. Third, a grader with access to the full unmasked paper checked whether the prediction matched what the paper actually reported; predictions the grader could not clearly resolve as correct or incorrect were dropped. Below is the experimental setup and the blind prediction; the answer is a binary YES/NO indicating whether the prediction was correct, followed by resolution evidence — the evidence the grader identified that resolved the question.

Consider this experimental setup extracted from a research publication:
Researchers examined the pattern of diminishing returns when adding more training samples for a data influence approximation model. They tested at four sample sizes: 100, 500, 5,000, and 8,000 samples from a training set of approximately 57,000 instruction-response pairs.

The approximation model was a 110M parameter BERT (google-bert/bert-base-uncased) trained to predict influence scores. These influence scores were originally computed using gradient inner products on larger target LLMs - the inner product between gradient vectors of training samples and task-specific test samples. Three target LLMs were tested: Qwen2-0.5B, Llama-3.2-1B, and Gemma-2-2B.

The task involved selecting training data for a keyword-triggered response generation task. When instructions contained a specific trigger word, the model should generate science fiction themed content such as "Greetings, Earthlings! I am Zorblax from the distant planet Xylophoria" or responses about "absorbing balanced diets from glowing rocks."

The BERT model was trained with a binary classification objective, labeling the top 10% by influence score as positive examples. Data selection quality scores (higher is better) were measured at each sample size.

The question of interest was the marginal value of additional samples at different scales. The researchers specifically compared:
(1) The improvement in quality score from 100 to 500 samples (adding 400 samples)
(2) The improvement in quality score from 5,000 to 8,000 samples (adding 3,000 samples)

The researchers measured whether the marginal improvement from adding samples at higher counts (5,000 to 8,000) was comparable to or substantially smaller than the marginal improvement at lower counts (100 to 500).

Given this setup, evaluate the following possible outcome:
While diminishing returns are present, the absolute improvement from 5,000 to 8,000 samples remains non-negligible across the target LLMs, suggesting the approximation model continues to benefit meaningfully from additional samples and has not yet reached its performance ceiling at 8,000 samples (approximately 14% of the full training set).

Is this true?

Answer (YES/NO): NO